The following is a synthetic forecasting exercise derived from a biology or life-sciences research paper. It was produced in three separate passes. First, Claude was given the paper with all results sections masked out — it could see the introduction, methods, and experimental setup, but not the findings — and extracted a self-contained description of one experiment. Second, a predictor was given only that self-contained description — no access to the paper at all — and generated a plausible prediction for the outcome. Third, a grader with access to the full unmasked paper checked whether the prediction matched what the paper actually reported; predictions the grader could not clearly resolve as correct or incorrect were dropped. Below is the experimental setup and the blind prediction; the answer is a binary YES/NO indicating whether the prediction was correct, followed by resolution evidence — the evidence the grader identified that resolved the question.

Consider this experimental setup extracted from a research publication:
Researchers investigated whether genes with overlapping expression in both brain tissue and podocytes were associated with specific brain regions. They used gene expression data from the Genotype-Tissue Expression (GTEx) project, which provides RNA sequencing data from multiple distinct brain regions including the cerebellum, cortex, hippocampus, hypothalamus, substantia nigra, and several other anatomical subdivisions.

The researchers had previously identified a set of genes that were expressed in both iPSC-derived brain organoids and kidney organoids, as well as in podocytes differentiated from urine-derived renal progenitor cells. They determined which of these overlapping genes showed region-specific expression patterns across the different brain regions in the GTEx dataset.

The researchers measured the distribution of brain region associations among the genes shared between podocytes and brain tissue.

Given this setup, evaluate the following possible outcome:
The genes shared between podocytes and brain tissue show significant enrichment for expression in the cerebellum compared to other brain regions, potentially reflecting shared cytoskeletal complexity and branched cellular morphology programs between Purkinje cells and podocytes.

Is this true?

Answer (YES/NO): NO